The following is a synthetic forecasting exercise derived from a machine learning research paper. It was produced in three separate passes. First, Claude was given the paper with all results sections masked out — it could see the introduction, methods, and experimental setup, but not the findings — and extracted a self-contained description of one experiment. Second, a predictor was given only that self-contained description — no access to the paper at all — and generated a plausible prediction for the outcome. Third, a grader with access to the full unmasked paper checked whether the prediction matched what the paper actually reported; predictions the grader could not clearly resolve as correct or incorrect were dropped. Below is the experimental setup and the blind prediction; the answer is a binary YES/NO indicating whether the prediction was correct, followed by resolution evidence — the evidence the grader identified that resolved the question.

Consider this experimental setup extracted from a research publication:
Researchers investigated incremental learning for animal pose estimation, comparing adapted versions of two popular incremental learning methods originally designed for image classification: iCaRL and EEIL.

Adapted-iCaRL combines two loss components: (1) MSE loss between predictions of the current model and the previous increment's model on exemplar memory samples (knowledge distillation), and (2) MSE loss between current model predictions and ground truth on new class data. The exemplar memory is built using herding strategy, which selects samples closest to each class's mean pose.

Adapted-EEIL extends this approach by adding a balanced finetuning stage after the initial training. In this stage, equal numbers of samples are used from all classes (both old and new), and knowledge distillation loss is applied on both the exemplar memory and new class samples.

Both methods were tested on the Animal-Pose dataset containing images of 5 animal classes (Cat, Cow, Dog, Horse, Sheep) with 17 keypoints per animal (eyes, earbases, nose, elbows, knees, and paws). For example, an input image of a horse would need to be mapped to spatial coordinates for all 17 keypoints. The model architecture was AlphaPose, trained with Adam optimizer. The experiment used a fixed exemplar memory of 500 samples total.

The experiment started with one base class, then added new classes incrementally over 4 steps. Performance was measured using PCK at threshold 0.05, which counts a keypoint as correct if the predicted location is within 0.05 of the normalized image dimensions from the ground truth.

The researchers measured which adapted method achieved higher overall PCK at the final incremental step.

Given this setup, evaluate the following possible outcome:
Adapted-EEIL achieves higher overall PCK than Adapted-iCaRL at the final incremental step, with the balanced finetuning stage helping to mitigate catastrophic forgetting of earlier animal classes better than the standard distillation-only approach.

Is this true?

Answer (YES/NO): YES